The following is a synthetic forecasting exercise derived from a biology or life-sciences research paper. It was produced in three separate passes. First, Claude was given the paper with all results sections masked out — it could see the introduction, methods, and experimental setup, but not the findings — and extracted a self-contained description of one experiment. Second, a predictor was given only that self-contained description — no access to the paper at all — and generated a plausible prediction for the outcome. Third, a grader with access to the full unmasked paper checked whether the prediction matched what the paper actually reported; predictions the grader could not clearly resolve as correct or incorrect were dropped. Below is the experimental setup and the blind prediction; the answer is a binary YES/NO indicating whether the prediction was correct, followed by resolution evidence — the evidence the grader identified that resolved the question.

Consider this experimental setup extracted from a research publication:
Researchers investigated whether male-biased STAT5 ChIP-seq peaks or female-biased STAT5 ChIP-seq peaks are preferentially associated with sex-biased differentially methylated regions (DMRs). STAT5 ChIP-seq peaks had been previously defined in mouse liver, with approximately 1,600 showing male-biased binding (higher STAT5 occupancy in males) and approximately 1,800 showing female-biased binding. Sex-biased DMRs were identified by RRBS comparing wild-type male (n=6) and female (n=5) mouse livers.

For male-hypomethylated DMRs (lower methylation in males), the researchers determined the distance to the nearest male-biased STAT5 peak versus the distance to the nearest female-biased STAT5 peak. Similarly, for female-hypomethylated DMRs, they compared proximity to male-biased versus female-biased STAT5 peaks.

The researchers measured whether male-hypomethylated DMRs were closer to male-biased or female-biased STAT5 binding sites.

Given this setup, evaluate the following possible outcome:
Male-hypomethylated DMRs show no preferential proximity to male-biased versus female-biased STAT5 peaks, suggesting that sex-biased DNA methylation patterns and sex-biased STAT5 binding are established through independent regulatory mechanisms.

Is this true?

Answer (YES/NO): NO